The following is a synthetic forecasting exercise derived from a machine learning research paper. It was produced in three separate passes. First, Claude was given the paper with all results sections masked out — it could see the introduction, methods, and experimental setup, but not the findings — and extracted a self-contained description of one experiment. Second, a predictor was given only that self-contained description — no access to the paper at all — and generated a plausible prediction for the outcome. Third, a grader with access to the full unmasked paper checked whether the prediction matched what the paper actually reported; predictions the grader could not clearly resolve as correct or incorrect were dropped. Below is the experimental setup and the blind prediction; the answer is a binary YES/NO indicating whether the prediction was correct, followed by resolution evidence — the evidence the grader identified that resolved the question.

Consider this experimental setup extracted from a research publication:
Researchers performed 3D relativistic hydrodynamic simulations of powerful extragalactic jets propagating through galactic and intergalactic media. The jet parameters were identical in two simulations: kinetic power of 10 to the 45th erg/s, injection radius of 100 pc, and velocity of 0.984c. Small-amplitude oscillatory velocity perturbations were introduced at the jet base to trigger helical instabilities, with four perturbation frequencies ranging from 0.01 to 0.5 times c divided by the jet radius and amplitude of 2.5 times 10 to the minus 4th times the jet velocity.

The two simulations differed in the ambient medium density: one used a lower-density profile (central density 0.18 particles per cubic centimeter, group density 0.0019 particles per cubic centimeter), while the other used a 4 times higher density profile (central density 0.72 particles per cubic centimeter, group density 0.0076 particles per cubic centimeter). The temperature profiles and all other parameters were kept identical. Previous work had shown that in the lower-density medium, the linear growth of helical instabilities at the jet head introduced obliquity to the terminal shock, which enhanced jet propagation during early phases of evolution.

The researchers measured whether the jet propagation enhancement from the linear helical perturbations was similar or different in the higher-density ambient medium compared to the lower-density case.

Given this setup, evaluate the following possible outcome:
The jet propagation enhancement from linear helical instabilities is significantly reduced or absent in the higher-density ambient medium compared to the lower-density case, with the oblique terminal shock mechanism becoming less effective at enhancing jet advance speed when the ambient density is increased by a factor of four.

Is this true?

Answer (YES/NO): YES